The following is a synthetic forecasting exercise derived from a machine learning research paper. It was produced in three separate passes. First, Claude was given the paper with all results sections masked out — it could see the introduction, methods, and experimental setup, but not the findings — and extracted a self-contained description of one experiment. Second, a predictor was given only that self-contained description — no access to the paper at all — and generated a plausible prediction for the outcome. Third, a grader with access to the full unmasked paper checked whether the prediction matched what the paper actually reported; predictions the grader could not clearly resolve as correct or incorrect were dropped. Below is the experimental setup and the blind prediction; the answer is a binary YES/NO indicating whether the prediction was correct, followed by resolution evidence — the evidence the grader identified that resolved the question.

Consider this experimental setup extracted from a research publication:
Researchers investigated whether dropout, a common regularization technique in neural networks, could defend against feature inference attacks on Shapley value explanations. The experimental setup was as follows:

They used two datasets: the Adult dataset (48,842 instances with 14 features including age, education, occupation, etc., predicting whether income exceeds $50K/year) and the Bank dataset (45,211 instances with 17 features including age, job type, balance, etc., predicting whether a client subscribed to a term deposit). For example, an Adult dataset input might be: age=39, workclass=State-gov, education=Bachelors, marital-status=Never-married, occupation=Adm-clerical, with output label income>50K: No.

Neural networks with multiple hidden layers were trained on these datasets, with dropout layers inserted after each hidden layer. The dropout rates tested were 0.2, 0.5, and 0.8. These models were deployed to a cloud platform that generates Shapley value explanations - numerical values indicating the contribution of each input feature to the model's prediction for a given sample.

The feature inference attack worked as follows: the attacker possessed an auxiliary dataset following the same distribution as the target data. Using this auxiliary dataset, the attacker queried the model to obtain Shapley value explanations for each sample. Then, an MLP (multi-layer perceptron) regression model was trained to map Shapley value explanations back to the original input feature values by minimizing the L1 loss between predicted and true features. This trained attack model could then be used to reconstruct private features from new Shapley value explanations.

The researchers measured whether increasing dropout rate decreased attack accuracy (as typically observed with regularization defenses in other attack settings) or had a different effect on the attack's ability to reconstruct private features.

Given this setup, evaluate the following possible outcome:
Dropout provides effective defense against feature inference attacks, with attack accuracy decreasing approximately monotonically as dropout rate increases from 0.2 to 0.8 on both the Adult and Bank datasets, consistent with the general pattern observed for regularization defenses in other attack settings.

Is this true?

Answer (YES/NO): NO